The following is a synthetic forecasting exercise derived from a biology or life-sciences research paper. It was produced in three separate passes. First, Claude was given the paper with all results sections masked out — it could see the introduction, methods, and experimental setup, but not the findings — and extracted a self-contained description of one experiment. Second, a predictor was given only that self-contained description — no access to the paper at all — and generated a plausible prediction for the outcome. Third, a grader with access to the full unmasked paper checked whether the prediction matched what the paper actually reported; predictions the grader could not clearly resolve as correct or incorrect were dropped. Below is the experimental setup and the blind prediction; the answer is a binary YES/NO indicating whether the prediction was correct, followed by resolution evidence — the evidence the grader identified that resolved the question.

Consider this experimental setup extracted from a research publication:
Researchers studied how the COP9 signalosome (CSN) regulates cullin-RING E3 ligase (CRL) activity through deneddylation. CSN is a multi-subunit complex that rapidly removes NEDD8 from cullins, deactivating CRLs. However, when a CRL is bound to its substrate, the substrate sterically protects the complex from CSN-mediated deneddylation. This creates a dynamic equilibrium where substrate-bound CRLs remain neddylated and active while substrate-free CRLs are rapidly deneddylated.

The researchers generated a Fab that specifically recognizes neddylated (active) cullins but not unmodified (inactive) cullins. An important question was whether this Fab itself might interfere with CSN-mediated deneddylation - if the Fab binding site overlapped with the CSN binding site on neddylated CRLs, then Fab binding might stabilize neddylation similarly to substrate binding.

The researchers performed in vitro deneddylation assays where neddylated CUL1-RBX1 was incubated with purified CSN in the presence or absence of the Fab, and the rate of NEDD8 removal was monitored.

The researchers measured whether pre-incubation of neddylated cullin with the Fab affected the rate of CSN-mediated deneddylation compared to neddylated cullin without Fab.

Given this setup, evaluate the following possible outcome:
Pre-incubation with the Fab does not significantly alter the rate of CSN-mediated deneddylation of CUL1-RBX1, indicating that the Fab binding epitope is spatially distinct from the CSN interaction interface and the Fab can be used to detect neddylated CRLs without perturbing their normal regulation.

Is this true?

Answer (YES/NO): NO